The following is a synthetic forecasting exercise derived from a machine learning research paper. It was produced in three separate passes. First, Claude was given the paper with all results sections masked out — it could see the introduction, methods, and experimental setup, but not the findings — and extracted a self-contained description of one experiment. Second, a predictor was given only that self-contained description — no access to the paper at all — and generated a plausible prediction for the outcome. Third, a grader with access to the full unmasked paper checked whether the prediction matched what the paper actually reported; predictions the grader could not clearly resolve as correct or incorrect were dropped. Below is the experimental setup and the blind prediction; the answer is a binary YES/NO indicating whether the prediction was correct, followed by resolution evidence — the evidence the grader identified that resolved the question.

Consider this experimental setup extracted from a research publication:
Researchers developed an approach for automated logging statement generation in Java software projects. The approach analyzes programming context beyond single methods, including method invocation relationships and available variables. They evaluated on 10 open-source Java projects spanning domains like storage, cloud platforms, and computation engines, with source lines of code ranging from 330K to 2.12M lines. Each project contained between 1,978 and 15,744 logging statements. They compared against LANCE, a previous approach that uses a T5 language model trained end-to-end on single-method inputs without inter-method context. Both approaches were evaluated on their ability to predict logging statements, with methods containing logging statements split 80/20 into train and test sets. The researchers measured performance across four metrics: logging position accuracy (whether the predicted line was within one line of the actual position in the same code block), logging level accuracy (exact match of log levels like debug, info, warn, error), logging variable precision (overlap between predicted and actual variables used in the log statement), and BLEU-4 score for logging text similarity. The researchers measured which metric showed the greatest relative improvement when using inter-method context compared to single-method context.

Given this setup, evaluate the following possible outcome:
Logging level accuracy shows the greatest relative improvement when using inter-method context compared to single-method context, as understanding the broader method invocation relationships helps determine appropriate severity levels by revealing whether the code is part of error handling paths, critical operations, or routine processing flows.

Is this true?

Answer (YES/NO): NO